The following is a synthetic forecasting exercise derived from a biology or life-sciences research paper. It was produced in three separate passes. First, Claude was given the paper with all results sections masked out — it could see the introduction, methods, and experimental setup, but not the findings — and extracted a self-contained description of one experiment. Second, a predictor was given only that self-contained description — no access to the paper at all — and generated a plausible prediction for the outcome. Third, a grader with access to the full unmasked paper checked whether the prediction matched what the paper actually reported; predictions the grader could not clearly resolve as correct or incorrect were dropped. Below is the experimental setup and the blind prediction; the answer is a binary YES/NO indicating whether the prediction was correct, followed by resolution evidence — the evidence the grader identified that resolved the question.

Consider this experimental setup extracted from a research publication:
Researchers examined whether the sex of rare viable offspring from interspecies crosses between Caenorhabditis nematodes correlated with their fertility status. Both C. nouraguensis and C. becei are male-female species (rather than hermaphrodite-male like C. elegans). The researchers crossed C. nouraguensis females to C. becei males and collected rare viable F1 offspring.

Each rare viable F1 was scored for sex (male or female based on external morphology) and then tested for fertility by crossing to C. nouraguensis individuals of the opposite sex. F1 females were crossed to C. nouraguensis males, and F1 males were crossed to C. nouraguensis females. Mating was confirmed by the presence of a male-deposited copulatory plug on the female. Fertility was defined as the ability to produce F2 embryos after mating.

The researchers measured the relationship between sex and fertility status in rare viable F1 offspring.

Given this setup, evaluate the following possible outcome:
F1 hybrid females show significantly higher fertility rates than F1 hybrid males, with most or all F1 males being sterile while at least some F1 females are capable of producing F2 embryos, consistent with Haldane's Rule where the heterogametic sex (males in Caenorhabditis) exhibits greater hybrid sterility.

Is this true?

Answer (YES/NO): NO